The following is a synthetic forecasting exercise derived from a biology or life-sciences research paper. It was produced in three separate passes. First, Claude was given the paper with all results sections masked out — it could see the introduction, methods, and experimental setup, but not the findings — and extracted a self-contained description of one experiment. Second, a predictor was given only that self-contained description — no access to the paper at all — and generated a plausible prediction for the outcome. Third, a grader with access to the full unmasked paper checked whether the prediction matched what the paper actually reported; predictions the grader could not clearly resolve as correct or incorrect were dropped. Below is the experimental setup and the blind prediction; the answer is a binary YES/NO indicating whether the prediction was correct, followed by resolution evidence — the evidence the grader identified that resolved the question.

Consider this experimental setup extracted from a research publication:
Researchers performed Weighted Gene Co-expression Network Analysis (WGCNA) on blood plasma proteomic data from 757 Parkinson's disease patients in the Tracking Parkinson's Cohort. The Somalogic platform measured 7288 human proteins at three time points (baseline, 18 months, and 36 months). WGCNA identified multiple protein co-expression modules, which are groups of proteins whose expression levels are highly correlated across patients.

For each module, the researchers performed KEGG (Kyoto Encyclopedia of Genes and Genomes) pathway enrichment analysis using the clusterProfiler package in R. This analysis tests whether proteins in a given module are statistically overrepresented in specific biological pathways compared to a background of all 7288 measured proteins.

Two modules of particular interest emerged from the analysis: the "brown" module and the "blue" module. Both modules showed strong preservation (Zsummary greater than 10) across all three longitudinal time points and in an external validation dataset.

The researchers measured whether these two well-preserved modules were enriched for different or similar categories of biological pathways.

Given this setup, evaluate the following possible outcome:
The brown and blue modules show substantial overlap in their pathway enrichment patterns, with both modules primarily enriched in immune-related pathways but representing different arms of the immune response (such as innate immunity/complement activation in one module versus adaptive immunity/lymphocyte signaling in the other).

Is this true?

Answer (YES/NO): NO